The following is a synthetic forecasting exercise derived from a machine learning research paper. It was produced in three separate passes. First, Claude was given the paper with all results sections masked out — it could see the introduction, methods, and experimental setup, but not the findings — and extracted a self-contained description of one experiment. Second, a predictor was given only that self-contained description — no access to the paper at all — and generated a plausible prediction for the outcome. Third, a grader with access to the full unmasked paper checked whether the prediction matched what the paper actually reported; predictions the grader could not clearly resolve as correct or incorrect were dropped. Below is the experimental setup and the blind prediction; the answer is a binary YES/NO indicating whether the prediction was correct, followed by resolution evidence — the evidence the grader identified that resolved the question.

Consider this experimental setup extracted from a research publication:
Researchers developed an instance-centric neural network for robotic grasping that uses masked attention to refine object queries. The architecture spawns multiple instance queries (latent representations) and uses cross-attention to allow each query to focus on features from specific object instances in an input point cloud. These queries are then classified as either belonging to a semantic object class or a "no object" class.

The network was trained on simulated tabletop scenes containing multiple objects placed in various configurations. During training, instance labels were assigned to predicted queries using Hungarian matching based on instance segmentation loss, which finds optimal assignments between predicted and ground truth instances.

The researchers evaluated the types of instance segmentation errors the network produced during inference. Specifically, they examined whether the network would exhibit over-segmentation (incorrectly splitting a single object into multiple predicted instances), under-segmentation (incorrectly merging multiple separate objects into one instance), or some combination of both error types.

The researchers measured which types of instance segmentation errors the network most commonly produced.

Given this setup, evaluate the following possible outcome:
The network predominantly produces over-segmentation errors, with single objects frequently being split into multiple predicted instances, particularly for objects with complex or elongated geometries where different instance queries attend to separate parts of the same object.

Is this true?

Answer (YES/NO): NO